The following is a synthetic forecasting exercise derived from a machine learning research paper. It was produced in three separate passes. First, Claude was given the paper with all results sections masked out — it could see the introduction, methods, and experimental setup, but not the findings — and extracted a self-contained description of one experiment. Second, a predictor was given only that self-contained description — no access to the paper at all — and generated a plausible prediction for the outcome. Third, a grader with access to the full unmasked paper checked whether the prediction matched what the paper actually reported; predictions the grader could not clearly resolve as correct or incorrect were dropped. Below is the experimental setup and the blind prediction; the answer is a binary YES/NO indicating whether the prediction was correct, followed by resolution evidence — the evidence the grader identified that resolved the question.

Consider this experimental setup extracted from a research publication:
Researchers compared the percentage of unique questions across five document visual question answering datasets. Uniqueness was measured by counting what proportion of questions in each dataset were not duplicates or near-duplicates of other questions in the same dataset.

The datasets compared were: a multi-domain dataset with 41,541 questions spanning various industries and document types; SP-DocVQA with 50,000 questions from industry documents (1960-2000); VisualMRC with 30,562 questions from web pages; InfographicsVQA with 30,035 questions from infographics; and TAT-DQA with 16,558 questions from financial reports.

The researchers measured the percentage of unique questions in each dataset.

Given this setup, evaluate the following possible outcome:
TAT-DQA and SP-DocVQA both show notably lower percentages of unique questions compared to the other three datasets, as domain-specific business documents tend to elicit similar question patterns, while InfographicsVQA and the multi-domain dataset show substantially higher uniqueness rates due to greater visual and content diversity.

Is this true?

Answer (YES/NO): NO